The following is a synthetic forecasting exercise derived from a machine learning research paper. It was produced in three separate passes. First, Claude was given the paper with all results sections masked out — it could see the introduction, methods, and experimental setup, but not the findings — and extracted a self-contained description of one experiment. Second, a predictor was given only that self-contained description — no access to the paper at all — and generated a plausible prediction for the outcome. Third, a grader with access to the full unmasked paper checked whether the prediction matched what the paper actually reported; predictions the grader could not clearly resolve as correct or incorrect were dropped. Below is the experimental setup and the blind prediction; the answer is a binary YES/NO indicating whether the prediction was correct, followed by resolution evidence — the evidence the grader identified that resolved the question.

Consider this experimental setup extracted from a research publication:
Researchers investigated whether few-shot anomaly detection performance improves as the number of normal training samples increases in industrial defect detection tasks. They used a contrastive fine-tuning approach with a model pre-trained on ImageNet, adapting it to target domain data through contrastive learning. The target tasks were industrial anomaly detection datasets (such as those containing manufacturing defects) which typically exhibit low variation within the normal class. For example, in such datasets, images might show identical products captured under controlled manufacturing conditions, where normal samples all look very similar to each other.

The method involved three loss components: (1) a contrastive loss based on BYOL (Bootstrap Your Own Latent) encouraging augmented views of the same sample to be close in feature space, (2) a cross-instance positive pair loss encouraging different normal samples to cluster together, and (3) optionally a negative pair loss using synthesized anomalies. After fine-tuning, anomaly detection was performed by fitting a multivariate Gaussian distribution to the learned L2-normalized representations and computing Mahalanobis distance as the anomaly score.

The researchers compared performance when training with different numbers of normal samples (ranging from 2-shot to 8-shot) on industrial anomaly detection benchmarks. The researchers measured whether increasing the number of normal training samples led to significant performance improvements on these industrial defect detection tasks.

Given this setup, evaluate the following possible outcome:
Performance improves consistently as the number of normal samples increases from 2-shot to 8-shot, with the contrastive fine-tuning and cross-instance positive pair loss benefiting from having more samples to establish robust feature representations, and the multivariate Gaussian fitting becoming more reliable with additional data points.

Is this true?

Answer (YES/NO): NO